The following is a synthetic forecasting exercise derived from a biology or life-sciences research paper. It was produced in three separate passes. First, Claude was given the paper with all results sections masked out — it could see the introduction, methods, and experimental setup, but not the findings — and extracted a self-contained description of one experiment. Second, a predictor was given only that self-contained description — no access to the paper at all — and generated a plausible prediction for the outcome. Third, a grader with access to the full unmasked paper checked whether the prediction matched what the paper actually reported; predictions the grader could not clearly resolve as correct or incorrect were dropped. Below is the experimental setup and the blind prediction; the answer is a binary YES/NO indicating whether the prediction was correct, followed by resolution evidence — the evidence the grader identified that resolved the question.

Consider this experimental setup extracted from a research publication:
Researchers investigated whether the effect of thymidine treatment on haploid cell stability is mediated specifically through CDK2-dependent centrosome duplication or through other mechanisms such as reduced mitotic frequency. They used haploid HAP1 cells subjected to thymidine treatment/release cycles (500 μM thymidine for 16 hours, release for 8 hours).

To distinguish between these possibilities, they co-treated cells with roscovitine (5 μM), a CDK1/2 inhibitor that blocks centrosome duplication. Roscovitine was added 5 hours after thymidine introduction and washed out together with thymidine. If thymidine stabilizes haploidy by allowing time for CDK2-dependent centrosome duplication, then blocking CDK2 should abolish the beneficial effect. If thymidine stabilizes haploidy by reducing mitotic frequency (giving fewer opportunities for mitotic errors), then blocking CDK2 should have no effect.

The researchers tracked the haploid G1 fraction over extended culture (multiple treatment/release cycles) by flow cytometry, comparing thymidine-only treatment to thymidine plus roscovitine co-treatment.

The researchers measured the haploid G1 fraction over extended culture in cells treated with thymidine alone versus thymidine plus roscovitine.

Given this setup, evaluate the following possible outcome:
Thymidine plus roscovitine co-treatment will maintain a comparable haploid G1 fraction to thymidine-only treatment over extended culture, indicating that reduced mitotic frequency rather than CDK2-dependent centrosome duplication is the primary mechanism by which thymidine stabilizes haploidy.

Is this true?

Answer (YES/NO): NO